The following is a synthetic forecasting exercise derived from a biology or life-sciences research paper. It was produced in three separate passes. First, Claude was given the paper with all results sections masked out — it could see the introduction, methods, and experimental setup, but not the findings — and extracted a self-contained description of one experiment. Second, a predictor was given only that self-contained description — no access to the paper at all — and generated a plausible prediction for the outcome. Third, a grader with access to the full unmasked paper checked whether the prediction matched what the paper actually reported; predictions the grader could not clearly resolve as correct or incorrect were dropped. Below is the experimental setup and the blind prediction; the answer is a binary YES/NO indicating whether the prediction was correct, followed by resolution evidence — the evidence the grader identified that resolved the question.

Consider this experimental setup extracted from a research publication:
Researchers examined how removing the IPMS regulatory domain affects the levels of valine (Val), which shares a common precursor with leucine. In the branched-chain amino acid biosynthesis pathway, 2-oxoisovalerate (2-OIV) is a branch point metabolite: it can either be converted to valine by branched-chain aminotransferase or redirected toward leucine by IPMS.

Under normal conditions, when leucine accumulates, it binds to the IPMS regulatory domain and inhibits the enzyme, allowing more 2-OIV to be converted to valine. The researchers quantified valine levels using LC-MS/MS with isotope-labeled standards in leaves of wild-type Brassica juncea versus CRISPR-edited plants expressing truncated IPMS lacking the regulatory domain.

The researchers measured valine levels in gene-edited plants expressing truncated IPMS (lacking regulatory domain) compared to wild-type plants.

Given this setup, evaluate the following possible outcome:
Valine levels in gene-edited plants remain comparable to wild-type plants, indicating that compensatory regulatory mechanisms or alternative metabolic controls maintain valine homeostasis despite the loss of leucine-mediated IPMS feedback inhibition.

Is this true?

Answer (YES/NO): NO